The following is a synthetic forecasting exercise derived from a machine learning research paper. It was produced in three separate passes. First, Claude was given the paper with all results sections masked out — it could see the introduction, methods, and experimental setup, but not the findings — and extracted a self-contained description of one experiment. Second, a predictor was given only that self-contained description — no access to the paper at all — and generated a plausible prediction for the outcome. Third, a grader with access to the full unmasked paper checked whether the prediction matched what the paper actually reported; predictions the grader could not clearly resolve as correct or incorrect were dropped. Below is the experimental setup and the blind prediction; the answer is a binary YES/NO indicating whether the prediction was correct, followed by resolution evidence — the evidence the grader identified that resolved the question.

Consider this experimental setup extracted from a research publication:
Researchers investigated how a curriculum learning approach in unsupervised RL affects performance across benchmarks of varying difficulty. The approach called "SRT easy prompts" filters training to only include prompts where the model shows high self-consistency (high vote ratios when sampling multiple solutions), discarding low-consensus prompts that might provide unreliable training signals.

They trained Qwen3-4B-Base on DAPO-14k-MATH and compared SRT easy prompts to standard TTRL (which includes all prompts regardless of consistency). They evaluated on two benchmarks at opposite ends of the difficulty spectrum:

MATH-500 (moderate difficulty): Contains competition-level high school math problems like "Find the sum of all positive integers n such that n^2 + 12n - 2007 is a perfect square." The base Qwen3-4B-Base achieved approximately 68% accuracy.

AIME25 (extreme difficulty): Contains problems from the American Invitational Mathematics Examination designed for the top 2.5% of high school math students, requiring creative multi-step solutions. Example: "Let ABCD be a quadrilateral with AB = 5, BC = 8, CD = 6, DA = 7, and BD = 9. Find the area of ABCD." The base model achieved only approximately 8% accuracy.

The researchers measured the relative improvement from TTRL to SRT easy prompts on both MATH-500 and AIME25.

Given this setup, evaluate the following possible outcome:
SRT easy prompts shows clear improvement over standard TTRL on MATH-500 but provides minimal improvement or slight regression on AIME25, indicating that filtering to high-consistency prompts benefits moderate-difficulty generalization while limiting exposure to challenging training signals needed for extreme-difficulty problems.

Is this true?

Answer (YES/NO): YES